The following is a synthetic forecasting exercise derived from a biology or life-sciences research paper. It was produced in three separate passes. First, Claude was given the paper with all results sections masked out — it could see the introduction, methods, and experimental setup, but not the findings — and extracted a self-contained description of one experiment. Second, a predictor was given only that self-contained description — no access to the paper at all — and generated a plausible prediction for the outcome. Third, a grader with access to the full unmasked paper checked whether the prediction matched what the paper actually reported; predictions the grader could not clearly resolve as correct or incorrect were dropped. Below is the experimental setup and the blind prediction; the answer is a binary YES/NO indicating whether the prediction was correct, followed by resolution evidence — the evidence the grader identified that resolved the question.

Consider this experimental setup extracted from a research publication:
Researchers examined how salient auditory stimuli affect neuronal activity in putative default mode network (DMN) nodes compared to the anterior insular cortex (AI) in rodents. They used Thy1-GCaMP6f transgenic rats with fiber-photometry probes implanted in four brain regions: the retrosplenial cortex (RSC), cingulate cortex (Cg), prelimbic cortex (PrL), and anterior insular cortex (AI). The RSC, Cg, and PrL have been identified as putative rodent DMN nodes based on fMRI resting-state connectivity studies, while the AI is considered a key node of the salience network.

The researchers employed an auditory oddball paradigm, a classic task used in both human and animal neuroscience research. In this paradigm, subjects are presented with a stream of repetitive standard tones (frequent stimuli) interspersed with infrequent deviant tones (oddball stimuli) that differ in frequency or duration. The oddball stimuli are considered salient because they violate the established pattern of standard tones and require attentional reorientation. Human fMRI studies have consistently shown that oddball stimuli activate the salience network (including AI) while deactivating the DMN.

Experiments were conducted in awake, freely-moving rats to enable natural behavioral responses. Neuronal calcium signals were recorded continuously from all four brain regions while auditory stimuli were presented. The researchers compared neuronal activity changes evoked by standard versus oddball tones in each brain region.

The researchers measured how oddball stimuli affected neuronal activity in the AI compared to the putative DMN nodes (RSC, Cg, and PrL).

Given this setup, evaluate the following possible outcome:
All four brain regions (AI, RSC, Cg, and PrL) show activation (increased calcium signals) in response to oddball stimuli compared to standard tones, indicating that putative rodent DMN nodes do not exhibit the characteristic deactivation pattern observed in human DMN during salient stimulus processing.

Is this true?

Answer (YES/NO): NO